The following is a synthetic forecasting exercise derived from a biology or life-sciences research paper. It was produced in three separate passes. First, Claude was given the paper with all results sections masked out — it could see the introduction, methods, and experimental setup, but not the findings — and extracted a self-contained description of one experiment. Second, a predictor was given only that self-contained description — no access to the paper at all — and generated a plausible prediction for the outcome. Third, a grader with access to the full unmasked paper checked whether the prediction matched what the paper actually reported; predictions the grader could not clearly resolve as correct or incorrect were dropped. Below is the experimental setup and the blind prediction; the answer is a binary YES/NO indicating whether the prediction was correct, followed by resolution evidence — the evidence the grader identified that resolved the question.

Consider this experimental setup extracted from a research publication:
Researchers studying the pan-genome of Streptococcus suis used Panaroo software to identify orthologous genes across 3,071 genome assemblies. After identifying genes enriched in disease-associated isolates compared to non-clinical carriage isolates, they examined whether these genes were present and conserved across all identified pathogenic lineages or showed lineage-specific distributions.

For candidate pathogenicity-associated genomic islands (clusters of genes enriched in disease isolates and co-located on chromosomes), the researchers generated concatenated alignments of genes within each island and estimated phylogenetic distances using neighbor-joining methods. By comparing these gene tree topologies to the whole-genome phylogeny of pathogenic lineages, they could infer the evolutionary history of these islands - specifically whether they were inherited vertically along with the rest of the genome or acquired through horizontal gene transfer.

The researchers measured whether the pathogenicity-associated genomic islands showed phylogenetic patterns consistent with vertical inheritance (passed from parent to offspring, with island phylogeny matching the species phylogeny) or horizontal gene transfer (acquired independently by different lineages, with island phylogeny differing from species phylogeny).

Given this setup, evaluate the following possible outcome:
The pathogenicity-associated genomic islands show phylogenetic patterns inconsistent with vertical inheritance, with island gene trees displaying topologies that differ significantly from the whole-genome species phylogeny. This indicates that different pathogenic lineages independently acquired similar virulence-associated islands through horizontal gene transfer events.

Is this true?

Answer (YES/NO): NO